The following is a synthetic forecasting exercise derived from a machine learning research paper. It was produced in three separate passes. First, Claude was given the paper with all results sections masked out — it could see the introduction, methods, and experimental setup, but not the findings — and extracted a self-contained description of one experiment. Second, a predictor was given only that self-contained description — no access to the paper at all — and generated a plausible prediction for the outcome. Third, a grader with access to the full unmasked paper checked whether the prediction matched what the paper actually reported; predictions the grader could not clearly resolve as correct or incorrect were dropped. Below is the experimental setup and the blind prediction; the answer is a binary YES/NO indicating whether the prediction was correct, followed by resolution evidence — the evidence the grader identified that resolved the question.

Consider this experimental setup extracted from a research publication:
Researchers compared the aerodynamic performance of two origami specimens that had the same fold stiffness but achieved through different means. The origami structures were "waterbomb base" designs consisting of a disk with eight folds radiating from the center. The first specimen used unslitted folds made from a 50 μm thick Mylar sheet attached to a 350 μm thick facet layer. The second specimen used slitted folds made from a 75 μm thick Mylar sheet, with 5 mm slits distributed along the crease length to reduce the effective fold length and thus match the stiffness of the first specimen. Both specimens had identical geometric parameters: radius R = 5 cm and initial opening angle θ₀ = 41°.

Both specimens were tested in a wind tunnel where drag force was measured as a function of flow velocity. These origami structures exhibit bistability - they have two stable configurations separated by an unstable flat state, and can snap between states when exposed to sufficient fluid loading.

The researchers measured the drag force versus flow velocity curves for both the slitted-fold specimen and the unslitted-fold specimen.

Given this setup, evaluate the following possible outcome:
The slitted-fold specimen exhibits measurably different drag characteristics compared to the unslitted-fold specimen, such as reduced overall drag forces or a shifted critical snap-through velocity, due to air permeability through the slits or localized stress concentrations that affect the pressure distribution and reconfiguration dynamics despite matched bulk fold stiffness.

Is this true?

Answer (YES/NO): NO